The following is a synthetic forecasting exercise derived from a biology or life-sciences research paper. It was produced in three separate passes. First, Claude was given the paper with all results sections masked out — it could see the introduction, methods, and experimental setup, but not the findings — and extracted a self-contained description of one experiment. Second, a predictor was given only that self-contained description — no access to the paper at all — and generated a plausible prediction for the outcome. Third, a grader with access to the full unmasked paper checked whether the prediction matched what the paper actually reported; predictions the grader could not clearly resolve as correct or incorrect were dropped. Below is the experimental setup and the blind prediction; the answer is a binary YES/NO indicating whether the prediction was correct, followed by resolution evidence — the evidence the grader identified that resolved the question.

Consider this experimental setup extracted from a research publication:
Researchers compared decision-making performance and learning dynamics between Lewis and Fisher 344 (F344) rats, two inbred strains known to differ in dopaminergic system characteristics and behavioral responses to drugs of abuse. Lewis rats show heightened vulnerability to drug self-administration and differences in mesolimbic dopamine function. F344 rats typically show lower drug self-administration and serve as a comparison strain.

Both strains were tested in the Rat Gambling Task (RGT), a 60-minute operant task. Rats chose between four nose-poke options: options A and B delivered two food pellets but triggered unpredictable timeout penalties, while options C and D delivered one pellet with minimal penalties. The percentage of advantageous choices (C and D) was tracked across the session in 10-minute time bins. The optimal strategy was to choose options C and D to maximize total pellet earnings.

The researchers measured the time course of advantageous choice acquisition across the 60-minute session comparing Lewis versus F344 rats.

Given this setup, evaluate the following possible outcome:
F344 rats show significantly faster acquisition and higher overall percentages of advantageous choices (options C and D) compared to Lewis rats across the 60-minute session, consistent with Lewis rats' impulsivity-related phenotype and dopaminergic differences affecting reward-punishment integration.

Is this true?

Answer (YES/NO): NO